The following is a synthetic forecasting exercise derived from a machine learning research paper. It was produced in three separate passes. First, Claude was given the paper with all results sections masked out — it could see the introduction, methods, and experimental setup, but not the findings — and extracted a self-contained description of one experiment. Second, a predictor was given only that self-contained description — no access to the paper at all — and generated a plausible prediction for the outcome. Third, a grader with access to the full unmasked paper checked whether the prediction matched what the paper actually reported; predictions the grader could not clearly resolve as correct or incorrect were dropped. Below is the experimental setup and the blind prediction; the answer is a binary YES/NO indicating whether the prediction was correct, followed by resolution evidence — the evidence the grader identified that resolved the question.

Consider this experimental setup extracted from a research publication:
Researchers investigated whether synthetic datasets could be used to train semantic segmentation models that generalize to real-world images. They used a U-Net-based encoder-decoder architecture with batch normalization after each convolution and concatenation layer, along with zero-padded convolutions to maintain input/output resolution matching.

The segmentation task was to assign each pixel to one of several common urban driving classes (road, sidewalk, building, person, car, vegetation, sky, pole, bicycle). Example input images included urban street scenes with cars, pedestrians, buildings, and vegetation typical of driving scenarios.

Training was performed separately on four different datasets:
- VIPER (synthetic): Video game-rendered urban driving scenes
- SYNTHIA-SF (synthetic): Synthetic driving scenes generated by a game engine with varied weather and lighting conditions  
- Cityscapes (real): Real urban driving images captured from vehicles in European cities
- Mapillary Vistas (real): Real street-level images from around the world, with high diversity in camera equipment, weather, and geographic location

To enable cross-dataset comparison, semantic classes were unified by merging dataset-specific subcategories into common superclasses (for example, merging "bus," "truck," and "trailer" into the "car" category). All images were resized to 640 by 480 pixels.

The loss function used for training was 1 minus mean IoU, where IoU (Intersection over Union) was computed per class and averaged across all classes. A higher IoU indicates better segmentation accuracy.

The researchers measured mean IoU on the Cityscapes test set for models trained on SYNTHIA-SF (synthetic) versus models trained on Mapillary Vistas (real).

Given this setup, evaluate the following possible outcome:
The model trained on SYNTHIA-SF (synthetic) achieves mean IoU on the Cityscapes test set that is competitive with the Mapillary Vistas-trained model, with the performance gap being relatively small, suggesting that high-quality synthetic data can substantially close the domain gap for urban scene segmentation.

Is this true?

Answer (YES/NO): NO